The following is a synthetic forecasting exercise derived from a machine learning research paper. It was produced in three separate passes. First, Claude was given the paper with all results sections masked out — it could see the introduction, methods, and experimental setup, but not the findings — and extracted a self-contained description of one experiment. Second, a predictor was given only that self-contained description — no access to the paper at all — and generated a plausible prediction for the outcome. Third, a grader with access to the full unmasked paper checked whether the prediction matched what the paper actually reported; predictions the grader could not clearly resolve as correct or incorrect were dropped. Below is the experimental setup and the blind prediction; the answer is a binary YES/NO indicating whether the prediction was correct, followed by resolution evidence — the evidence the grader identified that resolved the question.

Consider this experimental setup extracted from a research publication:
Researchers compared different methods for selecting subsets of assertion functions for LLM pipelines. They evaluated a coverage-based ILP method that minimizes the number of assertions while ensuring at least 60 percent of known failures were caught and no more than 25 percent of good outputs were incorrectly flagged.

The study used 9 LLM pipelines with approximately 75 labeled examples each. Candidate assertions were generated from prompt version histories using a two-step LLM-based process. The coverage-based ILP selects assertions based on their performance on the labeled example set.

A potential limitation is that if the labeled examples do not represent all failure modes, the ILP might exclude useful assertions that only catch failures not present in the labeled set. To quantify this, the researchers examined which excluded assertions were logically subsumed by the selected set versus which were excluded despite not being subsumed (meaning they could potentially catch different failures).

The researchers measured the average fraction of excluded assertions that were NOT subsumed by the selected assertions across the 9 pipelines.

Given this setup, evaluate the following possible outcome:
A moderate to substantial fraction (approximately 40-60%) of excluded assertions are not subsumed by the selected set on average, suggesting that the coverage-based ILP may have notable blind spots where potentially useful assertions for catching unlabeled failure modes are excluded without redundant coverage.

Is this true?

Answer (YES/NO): YES